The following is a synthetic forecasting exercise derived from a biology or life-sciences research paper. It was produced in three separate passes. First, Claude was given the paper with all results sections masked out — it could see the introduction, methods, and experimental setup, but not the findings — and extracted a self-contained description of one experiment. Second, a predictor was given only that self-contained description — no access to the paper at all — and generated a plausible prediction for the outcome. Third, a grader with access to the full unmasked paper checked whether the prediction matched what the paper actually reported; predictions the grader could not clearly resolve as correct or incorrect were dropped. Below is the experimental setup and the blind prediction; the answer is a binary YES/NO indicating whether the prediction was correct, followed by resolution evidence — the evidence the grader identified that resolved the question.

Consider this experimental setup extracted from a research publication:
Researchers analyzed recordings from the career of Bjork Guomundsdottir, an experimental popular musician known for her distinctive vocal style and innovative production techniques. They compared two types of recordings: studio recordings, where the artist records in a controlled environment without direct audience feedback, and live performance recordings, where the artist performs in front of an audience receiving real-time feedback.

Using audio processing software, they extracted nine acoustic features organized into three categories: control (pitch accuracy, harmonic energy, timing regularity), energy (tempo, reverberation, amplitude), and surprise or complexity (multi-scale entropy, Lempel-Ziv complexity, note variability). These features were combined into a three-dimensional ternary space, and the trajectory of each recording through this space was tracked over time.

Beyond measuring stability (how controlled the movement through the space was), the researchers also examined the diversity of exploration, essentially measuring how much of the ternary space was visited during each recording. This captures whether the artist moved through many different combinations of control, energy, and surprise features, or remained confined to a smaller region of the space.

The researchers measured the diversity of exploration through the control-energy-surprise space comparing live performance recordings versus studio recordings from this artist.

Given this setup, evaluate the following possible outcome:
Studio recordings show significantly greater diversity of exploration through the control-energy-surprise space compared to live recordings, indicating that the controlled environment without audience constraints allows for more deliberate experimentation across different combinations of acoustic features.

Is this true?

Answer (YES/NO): YES